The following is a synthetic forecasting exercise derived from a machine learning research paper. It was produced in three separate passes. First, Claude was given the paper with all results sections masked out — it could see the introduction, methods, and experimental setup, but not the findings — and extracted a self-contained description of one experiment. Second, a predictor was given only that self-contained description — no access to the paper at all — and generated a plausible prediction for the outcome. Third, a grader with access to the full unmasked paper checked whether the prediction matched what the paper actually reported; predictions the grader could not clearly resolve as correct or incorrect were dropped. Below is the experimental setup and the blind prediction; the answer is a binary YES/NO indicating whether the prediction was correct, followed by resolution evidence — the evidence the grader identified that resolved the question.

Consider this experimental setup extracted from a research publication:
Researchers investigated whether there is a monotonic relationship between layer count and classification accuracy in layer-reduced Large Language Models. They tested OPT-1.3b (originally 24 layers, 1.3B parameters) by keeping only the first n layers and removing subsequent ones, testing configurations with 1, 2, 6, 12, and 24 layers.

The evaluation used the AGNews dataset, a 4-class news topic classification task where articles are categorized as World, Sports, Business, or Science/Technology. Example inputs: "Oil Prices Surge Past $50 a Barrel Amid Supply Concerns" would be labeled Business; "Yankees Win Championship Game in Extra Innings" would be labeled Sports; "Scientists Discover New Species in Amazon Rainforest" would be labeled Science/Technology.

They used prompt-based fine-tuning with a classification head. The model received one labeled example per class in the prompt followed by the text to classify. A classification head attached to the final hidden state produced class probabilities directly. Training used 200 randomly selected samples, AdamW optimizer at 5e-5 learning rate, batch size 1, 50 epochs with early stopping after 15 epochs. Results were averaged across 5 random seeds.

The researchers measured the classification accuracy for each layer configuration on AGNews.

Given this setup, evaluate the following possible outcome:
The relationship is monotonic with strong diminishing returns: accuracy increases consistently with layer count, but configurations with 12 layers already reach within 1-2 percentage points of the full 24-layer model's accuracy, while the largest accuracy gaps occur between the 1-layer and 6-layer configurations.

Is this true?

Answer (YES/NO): NO